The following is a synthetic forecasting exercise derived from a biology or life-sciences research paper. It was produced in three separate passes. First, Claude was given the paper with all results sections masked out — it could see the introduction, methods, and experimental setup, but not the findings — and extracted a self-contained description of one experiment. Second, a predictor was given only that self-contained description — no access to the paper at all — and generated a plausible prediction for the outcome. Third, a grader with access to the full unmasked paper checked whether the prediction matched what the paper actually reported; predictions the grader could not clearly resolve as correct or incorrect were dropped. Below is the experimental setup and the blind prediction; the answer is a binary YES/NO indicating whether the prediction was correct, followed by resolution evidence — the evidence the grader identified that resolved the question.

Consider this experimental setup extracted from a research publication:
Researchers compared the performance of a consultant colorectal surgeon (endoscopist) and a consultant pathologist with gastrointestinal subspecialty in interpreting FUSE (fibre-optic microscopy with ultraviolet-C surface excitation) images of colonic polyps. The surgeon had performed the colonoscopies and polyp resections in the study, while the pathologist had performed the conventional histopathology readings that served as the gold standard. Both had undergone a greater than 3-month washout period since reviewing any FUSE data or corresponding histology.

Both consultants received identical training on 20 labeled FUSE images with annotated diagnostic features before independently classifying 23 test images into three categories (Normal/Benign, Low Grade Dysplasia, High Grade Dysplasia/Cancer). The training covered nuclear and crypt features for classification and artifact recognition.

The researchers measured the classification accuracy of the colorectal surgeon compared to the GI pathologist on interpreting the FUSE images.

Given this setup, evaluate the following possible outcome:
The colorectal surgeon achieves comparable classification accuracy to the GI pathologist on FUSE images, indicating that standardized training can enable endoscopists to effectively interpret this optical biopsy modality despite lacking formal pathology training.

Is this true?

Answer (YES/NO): NO